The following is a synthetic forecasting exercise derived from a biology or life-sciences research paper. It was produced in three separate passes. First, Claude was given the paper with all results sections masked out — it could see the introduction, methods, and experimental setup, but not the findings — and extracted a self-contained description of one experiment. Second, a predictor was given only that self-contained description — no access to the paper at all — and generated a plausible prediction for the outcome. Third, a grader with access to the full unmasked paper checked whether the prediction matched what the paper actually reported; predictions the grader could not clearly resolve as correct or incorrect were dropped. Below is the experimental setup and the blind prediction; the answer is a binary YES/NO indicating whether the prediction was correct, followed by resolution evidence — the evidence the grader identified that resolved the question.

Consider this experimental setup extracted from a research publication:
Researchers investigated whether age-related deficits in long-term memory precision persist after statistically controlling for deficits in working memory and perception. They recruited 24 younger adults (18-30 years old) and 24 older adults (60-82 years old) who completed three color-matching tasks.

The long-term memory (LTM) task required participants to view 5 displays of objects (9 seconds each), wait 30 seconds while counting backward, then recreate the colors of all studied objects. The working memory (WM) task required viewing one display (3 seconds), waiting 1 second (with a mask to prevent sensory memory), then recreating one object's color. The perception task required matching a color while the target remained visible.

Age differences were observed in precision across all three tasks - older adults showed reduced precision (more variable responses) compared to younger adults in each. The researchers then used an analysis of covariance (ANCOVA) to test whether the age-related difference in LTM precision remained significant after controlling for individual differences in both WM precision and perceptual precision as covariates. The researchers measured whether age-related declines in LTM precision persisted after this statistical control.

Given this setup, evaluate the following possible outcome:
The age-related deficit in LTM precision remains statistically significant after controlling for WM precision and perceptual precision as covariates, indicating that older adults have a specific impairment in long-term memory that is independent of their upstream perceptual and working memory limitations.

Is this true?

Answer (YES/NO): YES